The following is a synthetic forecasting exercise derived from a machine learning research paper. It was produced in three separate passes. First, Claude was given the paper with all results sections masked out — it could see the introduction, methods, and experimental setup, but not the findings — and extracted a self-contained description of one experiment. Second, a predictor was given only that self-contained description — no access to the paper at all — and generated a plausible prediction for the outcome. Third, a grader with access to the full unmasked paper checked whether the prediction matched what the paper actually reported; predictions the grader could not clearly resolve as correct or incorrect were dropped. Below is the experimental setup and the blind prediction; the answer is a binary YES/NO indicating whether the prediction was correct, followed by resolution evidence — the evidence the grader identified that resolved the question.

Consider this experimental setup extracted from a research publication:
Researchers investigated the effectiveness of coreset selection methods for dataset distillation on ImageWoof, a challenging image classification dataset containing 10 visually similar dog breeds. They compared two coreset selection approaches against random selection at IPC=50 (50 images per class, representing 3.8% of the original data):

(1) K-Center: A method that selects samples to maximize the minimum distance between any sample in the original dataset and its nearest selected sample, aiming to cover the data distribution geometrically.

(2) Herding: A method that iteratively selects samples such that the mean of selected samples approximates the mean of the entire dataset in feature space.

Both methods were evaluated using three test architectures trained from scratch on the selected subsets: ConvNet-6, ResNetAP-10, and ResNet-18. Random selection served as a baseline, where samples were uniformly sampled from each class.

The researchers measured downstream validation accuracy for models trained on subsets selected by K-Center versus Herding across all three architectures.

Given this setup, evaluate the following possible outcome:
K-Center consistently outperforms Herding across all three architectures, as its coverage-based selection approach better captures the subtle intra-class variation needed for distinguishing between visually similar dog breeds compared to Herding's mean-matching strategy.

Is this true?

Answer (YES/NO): NO